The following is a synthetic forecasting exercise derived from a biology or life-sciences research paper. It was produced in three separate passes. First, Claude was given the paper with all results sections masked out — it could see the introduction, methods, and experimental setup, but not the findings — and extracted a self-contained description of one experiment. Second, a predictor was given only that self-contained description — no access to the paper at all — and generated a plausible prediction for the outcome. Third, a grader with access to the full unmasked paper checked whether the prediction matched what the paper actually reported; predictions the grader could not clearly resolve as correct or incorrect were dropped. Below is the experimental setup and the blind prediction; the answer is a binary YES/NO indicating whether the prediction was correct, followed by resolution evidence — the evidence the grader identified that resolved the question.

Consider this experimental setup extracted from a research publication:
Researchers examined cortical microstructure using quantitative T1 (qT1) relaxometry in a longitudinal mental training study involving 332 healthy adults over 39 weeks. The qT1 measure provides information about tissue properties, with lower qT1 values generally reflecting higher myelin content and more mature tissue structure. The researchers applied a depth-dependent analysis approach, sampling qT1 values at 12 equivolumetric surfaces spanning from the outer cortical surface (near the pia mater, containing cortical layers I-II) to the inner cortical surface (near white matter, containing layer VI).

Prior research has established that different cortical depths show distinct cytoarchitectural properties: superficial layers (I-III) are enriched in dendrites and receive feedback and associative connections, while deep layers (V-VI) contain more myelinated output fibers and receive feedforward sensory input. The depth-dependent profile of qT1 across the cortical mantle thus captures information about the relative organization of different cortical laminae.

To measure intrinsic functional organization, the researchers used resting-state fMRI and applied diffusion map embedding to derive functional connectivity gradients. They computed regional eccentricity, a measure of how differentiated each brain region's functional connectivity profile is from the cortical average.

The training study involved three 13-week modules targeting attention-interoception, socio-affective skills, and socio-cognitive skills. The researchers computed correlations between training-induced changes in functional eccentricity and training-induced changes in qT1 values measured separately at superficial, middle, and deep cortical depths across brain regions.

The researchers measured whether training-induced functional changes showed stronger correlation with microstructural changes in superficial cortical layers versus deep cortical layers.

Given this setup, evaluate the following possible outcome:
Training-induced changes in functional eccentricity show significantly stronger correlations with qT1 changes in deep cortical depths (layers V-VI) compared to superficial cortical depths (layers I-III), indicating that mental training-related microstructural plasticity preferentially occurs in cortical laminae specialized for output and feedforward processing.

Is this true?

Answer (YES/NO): NO